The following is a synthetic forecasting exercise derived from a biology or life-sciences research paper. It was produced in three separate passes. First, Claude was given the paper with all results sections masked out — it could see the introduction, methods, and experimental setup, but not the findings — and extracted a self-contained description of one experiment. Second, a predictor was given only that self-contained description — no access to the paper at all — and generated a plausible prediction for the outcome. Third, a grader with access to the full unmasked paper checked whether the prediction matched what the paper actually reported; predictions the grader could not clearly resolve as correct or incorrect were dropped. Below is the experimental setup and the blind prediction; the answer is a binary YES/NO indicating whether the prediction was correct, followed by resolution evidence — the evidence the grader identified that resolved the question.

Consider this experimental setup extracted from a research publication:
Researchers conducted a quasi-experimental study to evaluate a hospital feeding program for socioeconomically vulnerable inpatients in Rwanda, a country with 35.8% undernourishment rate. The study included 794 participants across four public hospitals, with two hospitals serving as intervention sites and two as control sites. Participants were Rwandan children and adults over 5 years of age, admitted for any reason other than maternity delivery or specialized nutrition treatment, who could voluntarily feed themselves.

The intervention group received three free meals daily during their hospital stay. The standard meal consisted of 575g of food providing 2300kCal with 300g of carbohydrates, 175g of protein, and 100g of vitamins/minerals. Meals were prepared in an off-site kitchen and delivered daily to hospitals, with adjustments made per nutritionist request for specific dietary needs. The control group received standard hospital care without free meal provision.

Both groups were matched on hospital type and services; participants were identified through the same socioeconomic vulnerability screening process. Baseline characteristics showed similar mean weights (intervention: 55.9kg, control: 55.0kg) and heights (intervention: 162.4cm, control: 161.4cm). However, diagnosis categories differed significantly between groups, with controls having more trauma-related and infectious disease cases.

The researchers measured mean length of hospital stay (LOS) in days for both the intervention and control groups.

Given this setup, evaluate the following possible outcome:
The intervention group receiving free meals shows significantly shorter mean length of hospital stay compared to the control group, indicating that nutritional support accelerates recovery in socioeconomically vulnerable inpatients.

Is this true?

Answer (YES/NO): NO